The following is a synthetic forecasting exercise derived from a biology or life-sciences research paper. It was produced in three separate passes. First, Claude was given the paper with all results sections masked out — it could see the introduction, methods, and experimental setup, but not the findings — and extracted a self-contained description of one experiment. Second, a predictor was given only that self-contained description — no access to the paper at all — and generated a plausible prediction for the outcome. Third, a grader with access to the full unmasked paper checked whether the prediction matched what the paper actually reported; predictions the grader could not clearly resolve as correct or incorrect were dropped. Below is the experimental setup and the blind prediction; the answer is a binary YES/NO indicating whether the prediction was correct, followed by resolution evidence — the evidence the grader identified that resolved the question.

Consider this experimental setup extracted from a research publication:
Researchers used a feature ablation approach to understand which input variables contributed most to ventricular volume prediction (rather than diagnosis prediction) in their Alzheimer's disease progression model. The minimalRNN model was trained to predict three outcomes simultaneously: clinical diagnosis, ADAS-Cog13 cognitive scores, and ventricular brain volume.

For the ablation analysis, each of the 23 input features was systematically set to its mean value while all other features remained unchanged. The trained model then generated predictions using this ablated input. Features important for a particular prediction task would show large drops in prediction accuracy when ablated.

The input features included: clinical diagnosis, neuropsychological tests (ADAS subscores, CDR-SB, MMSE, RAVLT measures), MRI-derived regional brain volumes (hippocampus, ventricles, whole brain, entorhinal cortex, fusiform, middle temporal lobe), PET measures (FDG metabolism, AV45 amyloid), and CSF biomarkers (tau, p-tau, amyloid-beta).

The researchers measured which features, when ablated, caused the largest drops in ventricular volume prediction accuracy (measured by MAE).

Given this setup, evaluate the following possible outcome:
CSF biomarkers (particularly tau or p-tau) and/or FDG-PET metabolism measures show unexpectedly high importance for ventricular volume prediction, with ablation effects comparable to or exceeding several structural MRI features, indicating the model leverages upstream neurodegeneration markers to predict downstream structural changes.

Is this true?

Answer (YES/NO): NO